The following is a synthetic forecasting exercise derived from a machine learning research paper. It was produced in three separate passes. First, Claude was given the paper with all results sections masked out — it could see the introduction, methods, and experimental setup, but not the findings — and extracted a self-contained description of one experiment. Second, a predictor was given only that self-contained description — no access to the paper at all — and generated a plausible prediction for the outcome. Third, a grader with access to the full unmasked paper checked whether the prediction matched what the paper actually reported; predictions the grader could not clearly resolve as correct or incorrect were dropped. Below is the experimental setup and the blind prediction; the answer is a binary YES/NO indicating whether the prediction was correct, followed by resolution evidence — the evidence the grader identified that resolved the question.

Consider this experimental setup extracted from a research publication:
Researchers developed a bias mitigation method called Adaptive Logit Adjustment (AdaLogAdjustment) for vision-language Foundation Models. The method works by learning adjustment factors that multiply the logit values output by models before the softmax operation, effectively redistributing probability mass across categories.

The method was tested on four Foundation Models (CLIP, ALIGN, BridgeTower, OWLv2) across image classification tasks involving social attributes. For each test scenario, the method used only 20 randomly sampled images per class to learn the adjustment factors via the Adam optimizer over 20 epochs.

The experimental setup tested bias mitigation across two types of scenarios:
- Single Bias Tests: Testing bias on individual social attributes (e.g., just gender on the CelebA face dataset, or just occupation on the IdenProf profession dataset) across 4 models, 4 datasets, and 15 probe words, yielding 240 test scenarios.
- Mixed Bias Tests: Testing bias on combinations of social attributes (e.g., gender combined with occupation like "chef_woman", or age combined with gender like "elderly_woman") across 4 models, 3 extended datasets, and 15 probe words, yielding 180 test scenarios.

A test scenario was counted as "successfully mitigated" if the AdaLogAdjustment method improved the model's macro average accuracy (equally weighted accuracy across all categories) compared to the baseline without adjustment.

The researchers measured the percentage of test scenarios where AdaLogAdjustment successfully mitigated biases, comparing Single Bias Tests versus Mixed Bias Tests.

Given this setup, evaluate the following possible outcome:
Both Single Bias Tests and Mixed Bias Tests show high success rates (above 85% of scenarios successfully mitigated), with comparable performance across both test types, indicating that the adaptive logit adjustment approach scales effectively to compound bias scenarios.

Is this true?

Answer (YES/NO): YES